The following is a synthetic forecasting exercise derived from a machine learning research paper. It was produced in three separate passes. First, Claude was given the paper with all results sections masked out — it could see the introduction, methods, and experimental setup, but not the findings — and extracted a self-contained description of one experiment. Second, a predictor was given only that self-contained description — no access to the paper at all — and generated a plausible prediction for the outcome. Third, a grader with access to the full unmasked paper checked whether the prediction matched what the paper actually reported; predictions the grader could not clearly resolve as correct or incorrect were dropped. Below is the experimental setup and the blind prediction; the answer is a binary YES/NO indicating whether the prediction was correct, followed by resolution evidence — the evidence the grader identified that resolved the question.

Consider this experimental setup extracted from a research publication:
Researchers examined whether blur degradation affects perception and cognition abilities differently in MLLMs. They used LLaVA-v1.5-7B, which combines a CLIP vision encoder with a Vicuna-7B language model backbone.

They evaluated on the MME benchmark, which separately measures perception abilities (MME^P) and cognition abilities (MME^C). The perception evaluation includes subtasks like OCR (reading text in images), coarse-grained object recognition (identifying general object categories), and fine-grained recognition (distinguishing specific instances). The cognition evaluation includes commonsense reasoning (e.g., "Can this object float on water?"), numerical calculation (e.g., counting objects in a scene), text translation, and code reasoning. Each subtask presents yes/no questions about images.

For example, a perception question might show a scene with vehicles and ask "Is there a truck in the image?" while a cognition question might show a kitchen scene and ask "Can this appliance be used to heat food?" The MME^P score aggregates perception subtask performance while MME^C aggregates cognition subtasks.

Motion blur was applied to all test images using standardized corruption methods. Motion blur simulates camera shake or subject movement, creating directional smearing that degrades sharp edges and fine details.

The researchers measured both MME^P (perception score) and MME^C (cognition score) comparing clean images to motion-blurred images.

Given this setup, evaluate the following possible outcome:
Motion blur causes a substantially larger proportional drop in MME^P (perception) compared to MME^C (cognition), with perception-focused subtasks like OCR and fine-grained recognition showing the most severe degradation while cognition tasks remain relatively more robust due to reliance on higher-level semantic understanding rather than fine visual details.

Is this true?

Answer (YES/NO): NO